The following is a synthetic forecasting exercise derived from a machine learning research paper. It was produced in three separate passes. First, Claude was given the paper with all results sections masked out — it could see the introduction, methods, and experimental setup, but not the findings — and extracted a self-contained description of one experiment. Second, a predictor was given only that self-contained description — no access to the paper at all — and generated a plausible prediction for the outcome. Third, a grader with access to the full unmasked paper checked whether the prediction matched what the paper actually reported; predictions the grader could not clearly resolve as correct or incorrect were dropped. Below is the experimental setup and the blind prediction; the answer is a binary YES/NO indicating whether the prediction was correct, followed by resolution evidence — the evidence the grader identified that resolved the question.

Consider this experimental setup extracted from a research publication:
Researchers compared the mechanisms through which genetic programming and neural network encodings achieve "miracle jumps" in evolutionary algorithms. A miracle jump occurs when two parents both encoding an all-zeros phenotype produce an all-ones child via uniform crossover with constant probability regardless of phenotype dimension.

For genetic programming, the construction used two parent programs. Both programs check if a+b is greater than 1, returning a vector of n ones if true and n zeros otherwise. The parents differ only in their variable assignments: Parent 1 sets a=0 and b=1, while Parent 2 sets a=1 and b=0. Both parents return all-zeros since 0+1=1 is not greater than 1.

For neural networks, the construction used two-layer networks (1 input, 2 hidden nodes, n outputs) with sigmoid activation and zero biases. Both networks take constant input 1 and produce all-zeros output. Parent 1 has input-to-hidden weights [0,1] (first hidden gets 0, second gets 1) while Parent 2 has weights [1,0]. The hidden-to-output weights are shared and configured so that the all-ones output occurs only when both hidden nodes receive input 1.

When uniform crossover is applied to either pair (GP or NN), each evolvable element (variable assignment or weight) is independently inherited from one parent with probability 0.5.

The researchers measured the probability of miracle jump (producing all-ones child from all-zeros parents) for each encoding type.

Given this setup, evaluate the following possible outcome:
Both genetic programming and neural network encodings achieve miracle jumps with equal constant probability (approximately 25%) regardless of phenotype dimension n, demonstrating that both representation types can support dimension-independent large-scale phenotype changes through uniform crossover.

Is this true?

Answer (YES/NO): YES